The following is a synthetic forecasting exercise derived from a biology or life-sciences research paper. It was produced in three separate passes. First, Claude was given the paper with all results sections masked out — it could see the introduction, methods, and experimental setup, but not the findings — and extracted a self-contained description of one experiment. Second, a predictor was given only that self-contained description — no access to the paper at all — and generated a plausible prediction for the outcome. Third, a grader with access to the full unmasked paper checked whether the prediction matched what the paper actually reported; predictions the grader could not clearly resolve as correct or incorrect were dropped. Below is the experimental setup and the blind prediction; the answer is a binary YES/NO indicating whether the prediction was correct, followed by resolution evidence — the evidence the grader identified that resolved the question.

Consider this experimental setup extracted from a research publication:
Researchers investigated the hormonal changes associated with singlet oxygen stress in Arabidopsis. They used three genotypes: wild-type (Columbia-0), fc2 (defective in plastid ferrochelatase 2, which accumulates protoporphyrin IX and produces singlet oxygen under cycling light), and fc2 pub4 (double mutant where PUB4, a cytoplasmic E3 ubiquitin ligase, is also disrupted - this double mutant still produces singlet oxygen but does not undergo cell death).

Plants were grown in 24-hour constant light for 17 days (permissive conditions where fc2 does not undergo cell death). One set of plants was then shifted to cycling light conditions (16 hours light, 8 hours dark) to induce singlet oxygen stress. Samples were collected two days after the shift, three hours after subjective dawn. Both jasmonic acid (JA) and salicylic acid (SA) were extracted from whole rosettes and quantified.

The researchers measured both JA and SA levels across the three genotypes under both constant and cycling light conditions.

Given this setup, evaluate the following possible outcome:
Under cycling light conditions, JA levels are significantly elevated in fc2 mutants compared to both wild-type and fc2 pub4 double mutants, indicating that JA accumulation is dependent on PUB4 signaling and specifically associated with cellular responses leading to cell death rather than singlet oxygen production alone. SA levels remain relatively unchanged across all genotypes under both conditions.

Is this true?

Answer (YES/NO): NO